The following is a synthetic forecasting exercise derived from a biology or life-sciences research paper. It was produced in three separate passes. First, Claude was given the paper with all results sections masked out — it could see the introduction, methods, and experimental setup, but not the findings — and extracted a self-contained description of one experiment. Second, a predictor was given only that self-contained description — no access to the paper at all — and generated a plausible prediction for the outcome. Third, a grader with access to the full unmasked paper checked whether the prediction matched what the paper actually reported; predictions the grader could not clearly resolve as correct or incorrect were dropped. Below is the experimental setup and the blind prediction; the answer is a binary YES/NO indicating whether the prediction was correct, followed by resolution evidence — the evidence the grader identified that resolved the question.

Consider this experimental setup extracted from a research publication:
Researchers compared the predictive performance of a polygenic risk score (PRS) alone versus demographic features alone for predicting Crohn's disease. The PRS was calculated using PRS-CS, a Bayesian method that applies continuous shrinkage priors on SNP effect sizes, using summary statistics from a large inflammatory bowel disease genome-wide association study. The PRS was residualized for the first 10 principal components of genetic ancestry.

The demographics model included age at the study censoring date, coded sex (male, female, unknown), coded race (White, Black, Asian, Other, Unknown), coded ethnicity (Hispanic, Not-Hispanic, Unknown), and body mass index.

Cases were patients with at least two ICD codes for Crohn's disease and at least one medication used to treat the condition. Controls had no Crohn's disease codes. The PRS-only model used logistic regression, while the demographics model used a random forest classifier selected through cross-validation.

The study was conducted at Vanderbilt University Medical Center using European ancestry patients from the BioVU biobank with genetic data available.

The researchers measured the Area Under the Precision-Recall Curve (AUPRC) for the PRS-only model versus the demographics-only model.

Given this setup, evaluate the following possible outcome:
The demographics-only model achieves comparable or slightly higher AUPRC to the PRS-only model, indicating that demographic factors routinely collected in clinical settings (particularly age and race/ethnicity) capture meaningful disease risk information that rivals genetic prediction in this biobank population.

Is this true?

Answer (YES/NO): NO